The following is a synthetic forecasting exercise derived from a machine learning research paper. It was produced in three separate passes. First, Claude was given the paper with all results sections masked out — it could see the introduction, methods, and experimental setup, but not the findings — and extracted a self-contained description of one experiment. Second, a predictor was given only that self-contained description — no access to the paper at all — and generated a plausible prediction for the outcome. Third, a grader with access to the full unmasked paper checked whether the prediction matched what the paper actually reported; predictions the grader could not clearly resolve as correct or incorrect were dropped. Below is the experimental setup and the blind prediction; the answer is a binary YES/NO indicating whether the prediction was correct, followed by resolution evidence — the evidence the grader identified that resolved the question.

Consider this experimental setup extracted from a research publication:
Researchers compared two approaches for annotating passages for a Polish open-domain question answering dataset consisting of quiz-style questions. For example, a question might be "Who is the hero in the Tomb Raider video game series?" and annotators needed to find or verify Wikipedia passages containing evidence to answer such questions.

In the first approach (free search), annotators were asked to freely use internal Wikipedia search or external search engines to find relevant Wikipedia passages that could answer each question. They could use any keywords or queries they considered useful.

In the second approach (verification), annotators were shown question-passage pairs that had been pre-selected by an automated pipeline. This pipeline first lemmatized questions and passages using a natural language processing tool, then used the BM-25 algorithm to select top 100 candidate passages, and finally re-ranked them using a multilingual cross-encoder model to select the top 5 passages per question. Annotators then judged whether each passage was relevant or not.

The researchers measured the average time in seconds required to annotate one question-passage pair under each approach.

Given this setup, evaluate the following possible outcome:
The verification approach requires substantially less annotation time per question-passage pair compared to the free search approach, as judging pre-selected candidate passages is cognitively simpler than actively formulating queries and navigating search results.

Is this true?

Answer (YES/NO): YES